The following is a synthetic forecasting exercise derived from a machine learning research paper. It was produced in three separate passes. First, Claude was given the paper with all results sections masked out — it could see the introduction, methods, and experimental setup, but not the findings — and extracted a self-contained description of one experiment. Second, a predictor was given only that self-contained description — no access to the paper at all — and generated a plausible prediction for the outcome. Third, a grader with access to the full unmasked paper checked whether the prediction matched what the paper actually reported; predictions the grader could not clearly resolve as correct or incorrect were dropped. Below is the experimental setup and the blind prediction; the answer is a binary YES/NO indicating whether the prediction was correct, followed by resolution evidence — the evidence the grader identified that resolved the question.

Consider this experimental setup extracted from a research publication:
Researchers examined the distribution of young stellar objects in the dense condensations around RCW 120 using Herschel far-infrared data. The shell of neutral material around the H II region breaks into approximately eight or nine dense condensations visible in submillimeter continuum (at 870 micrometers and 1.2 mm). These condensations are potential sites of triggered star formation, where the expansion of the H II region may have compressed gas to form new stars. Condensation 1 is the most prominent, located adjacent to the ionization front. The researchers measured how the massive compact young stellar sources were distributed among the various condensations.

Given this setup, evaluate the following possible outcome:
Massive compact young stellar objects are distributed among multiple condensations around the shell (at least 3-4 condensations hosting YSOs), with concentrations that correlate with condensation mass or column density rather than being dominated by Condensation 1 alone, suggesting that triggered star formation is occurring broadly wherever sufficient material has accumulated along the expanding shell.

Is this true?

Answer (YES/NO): NO